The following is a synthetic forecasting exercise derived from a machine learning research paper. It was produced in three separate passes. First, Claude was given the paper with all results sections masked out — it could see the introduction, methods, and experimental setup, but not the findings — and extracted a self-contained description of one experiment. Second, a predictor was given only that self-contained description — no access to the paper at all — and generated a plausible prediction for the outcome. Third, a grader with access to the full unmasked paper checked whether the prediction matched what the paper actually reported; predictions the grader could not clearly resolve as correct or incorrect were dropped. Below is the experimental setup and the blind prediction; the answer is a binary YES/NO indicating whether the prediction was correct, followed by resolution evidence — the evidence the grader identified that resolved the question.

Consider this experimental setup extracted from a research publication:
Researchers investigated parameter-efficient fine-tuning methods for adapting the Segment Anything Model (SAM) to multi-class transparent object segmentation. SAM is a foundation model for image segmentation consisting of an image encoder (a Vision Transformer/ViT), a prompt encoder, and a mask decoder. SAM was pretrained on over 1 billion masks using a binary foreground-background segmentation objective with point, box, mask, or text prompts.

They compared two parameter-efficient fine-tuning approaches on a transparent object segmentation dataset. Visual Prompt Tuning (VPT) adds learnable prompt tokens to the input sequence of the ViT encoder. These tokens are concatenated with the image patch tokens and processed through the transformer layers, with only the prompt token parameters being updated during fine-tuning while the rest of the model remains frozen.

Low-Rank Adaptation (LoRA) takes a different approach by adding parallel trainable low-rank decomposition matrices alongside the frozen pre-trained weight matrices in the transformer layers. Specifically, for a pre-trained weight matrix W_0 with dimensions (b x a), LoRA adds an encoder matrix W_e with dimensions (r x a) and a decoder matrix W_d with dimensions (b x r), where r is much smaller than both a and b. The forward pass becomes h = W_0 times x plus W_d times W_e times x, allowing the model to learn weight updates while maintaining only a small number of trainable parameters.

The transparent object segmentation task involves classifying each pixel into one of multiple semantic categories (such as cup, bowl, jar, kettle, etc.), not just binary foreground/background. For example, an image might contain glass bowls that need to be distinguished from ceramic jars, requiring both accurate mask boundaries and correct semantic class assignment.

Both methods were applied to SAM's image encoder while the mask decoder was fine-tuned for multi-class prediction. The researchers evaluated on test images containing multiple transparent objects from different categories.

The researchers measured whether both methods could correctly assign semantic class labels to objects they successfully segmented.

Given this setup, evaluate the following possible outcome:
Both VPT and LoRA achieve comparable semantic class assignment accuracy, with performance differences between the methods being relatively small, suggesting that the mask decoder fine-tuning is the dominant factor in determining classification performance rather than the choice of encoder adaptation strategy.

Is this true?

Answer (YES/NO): NO